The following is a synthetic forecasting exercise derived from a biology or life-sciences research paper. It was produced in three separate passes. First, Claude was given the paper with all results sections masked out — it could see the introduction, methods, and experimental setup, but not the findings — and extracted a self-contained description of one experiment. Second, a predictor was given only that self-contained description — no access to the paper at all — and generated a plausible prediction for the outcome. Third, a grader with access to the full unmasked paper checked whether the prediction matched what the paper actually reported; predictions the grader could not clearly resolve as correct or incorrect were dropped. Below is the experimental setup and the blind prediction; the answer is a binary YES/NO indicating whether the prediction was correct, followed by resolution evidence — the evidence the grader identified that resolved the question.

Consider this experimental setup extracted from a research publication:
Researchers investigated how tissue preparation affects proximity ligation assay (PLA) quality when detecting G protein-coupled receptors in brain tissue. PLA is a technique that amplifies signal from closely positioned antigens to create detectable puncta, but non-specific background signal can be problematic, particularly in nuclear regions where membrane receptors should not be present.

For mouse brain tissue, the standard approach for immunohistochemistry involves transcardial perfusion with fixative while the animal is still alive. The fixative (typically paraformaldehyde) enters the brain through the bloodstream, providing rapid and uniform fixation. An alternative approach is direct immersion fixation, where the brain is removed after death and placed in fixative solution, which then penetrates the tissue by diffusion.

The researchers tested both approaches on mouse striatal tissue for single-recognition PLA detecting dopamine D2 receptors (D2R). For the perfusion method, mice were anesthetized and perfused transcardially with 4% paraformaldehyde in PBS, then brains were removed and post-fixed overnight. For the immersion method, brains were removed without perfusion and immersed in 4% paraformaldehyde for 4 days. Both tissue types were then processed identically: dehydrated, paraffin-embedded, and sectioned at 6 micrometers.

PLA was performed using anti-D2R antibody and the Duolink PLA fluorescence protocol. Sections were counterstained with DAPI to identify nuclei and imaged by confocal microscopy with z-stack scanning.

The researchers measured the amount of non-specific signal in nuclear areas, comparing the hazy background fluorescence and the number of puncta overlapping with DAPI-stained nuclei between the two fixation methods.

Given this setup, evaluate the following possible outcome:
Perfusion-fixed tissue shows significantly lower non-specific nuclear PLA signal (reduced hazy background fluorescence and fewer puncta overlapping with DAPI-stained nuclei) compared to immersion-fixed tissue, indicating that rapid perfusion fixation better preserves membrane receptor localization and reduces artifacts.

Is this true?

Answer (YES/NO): NO